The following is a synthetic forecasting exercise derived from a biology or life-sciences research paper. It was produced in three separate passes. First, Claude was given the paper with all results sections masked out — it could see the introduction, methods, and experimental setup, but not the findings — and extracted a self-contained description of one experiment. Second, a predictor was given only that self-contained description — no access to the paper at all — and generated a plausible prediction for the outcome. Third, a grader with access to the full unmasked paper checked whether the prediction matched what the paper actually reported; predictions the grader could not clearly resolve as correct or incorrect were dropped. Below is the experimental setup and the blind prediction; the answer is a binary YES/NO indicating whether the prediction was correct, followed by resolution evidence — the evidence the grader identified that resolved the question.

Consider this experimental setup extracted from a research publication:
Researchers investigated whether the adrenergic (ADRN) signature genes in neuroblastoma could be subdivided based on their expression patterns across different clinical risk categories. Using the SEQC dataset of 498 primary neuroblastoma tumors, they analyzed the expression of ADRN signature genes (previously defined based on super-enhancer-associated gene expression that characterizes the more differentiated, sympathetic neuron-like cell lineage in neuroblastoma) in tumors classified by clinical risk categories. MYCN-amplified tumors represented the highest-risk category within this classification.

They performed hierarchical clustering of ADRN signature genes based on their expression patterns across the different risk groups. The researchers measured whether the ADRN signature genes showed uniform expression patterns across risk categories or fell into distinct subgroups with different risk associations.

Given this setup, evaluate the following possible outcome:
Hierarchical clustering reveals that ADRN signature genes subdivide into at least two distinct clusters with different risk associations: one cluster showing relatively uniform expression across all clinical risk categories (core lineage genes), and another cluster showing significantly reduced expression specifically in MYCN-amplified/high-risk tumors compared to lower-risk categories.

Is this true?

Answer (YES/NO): NO